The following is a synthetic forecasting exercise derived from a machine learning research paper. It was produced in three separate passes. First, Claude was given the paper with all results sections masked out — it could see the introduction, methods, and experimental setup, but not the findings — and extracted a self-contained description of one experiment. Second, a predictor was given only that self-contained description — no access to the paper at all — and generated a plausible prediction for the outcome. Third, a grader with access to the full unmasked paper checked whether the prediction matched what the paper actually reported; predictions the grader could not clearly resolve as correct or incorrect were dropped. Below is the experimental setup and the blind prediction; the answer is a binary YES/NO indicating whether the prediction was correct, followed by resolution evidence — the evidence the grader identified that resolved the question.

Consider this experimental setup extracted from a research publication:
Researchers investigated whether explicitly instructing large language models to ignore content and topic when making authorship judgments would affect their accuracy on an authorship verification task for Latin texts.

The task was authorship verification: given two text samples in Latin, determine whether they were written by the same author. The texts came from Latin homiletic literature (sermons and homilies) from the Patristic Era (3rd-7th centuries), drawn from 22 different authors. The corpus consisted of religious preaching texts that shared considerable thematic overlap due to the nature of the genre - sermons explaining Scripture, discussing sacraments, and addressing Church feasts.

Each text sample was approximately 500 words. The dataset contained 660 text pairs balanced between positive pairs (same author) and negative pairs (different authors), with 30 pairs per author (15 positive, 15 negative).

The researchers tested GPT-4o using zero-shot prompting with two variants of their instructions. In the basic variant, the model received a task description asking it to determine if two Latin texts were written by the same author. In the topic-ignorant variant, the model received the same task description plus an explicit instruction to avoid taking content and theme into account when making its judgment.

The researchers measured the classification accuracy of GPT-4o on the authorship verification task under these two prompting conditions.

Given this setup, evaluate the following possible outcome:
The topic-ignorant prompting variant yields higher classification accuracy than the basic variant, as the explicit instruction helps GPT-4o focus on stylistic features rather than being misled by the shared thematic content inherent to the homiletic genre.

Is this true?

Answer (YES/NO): NO